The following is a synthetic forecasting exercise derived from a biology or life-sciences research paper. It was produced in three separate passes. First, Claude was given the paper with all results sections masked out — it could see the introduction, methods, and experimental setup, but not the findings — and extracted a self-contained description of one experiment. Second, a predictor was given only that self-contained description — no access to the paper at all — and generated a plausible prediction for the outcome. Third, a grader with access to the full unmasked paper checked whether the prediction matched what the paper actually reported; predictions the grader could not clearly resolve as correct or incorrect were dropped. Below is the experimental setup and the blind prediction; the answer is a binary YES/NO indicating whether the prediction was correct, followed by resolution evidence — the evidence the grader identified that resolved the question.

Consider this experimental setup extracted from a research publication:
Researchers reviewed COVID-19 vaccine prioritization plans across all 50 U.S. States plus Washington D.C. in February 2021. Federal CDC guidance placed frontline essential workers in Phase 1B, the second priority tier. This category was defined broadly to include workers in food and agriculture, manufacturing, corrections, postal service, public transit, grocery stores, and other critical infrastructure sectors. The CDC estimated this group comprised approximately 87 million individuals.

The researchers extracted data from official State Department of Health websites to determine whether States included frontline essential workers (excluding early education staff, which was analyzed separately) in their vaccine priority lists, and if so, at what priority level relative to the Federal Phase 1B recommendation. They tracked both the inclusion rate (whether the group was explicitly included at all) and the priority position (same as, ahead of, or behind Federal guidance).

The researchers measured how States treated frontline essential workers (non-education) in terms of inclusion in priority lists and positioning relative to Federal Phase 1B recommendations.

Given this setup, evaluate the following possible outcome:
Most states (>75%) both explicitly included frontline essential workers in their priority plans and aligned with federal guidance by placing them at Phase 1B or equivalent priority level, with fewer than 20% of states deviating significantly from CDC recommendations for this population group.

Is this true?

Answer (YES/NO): NO